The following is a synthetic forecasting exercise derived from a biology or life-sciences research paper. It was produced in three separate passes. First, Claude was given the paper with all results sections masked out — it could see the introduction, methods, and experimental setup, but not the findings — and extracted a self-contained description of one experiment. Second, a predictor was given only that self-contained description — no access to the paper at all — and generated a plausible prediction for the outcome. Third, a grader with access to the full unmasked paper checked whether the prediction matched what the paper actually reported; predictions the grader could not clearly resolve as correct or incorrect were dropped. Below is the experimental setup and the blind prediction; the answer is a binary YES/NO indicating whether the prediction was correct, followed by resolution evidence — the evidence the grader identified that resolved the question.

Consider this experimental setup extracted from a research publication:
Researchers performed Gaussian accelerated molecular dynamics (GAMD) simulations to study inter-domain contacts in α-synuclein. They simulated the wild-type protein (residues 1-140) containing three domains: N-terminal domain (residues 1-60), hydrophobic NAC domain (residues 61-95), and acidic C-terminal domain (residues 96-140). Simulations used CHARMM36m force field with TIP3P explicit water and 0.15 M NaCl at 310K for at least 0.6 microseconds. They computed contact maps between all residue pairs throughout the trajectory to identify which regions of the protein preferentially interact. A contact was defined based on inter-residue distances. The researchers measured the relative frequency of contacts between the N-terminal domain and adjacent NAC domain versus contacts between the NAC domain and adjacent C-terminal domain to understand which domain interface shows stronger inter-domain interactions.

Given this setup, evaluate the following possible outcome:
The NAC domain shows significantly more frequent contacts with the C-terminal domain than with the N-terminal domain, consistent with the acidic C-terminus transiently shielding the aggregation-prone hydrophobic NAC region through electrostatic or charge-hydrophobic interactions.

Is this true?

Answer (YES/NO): NO